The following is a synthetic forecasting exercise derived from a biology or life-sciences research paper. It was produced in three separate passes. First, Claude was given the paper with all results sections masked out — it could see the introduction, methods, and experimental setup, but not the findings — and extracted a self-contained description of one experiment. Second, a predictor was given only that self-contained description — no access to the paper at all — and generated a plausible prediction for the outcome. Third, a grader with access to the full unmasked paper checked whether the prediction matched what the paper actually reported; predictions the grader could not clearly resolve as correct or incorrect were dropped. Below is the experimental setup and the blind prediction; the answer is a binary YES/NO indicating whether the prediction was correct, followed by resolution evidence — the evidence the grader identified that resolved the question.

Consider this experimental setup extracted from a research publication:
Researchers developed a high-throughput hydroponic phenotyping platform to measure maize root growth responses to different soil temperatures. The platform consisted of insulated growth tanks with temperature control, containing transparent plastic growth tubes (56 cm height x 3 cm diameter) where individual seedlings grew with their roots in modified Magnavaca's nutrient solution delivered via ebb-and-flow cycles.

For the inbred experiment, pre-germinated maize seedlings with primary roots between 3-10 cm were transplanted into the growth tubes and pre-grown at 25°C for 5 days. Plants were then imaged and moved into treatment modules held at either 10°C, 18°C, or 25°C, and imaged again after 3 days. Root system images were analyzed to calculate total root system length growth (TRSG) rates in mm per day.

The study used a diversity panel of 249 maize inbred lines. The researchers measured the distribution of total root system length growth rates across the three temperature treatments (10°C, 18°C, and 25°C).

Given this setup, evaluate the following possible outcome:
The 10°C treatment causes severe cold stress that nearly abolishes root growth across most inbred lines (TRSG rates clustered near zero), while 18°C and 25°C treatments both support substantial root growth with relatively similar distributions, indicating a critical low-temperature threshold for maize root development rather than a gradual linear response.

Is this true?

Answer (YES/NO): NO